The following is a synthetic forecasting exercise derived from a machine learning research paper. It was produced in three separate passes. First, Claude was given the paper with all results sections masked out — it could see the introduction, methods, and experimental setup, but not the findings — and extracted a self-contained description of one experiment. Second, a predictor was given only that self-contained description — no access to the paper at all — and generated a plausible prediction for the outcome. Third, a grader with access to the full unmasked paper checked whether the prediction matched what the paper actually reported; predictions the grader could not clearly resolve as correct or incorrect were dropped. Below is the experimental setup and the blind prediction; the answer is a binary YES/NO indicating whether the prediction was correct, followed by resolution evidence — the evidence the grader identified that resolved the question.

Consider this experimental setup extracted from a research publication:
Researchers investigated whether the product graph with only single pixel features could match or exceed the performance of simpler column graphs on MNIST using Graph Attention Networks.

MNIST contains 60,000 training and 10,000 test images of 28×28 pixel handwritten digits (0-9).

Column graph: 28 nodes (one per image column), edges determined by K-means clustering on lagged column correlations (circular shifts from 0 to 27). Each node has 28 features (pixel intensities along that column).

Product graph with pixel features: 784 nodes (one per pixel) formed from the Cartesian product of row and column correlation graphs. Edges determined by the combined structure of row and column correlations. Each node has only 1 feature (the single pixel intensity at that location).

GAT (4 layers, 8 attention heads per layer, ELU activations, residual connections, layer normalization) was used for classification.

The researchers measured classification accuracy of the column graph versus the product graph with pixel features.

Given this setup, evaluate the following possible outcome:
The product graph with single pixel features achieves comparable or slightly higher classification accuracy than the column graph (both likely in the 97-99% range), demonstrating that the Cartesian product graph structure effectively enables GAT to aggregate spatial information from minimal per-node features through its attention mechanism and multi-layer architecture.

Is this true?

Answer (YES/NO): NO